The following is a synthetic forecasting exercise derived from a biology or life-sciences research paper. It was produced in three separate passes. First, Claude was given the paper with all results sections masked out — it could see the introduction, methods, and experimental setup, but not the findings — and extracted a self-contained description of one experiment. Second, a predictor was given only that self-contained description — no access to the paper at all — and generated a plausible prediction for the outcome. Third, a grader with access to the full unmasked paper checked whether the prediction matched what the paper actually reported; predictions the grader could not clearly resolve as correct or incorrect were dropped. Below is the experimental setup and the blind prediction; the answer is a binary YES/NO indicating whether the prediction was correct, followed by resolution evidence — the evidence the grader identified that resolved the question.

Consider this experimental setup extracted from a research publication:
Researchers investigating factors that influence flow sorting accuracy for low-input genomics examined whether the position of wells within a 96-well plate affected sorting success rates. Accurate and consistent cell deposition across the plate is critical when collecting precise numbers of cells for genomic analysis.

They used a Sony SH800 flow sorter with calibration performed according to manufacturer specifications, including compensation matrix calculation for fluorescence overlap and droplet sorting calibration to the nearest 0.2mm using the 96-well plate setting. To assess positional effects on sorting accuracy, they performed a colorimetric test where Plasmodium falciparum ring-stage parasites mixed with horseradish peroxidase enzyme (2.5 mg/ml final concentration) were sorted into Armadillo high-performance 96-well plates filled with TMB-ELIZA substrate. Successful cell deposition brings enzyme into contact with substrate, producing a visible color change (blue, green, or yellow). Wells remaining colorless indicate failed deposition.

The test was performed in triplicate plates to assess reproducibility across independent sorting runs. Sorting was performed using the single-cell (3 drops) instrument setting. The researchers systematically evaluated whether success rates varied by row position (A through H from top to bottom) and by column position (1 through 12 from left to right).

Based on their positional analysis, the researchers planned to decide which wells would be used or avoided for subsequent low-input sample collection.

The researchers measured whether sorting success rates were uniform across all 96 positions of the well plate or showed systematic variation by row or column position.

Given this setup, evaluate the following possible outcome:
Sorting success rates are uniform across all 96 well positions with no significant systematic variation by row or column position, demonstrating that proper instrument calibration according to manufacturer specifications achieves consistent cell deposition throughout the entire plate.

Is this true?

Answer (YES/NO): NO